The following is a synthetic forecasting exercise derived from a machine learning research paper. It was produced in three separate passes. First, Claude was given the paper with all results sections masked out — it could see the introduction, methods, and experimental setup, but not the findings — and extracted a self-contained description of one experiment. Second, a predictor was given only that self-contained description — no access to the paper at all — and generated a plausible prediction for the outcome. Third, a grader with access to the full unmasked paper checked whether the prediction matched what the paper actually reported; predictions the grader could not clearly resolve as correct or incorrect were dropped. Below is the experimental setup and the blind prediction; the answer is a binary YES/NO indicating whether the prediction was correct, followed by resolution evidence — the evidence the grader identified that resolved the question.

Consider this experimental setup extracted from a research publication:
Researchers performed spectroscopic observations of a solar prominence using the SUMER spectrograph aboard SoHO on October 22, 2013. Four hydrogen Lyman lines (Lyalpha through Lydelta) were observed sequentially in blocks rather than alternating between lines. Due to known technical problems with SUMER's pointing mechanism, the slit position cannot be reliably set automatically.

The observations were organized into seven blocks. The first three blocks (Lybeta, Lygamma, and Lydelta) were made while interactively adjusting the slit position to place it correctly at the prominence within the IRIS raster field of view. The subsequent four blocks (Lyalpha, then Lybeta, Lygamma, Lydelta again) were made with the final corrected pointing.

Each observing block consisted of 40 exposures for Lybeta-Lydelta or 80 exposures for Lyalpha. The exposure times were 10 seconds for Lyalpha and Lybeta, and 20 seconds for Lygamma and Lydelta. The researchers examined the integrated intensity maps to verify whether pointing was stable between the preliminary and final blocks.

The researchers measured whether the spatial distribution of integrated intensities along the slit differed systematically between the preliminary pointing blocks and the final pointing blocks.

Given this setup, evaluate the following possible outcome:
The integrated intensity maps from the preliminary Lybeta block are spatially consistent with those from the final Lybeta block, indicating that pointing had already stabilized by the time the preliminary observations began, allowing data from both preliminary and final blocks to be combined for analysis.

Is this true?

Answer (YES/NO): NO